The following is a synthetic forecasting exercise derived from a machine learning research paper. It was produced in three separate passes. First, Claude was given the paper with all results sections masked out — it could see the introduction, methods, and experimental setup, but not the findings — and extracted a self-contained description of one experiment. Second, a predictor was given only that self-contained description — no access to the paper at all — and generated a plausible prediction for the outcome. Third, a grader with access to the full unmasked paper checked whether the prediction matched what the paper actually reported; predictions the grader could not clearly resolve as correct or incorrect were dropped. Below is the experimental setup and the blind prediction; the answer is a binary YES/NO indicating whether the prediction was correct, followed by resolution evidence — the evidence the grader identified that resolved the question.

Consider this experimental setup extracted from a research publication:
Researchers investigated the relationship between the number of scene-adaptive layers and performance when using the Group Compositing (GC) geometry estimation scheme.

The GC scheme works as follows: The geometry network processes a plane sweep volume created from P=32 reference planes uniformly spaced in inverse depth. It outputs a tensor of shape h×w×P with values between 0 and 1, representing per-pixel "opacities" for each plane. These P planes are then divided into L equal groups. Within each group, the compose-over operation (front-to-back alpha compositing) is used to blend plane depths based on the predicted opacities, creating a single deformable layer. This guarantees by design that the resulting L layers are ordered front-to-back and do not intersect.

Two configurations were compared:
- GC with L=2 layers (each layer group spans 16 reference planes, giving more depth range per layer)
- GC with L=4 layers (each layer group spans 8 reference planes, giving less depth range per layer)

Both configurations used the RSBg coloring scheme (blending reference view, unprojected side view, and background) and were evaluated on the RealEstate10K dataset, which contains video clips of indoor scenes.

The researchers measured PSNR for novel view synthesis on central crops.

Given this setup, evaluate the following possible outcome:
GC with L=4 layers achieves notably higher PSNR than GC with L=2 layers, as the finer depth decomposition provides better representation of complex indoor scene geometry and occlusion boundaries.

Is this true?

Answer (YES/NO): NO